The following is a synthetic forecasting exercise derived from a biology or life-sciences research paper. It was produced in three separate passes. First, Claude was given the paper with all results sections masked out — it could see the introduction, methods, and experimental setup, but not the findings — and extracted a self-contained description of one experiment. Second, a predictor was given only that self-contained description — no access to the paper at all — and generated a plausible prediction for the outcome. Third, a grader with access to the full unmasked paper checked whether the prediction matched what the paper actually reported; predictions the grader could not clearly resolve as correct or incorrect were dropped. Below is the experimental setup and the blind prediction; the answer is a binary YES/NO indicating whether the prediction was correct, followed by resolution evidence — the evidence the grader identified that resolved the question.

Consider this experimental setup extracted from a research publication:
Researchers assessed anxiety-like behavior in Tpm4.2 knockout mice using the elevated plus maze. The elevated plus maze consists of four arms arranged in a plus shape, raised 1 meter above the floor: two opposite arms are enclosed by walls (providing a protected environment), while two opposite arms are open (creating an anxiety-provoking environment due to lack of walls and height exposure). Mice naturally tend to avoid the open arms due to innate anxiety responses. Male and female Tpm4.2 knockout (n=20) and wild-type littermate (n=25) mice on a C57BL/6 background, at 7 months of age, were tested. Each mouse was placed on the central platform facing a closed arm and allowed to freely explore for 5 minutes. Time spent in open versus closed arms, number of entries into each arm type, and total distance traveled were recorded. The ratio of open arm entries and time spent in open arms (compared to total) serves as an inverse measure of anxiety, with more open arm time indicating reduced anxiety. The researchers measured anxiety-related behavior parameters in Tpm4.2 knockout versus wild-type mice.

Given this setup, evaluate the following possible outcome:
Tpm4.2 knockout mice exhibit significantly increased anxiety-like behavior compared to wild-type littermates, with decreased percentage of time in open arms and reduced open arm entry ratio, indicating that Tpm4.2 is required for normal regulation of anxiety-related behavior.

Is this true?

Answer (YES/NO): NO